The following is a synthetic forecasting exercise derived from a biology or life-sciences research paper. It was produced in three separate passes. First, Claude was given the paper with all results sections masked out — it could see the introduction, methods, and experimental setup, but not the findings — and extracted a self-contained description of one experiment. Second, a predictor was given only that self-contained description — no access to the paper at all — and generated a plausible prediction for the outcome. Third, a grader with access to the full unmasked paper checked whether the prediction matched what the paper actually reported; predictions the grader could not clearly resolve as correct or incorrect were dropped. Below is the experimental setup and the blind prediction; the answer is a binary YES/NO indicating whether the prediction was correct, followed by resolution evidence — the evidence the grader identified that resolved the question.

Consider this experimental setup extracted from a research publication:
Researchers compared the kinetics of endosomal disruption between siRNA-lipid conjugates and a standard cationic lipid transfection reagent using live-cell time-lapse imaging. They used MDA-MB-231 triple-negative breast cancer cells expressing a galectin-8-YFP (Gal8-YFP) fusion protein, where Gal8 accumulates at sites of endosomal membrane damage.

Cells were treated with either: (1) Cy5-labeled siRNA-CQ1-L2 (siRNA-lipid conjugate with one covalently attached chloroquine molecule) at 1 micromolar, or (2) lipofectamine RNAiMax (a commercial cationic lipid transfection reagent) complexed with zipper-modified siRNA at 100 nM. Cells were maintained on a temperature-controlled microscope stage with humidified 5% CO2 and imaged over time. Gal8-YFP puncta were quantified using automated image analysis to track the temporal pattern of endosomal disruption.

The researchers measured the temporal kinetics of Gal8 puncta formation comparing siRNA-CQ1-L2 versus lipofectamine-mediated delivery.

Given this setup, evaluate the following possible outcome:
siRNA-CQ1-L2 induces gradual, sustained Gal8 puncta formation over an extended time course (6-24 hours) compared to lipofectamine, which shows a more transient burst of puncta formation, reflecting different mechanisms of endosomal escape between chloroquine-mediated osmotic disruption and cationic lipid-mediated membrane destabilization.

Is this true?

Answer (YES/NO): NO